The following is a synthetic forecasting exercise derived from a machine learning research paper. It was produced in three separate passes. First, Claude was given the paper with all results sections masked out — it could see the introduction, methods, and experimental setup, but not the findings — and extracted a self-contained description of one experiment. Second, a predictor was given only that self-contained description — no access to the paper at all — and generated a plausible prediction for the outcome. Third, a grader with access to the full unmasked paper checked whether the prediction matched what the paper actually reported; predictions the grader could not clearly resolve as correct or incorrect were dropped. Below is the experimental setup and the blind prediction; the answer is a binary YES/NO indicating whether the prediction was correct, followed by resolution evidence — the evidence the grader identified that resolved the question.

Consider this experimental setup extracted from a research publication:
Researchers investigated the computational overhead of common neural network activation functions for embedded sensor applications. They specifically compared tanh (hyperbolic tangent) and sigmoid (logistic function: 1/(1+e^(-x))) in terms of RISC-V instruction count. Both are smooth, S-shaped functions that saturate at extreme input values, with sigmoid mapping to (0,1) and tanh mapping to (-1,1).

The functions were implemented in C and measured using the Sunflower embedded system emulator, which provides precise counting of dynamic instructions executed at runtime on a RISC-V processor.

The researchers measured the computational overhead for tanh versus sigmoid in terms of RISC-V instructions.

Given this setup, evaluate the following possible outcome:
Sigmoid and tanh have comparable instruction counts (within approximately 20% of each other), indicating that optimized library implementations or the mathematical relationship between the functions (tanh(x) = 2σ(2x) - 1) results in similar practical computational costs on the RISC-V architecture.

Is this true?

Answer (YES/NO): YES